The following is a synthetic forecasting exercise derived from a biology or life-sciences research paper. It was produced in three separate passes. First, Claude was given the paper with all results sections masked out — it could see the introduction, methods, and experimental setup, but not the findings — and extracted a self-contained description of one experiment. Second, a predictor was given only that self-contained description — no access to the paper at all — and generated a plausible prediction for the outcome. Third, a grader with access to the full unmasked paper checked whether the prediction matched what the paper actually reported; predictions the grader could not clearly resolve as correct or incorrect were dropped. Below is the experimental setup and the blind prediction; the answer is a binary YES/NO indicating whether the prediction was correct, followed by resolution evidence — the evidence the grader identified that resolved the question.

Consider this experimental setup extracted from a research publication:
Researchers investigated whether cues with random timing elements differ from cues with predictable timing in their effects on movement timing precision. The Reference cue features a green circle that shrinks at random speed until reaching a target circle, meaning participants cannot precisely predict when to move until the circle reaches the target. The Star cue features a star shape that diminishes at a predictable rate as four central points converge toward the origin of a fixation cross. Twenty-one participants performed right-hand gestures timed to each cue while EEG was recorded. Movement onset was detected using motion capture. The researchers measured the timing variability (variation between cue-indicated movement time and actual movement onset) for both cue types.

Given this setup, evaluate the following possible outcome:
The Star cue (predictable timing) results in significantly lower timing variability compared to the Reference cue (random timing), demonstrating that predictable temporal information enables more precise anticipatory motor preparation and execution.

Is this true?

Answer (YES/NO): NO